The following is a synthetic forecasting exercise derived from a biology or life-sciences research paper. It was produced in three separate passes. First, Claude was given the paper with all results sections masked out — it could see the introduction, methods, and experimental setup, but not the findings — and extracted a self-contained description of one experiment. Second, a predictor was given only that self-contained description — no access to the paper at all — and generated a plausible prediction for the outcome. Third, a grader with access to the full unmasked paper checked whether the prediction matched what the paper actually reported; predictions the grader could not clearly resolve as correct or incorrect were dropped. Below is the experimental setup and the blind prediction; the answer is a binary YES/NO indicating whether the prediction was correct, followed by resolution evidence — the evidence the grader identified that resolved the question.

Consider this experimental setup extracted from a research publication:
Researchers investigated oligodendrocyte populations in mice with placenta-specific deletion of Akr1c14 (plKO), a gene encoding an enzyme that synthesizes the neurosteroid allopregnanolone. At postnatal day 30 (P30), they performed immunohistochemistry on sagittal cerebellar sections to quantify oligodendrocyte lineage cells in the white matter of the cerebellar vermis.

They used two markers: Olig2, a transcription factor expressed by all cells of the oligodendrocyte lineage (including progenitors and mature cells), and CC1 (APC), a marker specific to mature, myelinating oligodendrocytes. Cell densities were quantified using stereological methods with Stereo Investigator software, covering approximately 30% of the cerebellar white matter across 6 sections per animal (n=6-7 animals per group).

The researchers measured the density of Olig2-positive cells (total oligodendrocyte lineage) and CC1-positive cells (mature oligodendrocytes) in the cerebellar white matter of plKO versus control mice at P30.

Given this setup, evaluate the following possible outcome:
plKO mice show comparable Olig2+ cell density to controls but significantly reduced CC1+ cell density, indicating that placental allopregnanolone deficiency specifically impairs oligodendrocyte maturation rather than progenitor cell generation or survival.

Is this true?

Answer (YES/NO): NO